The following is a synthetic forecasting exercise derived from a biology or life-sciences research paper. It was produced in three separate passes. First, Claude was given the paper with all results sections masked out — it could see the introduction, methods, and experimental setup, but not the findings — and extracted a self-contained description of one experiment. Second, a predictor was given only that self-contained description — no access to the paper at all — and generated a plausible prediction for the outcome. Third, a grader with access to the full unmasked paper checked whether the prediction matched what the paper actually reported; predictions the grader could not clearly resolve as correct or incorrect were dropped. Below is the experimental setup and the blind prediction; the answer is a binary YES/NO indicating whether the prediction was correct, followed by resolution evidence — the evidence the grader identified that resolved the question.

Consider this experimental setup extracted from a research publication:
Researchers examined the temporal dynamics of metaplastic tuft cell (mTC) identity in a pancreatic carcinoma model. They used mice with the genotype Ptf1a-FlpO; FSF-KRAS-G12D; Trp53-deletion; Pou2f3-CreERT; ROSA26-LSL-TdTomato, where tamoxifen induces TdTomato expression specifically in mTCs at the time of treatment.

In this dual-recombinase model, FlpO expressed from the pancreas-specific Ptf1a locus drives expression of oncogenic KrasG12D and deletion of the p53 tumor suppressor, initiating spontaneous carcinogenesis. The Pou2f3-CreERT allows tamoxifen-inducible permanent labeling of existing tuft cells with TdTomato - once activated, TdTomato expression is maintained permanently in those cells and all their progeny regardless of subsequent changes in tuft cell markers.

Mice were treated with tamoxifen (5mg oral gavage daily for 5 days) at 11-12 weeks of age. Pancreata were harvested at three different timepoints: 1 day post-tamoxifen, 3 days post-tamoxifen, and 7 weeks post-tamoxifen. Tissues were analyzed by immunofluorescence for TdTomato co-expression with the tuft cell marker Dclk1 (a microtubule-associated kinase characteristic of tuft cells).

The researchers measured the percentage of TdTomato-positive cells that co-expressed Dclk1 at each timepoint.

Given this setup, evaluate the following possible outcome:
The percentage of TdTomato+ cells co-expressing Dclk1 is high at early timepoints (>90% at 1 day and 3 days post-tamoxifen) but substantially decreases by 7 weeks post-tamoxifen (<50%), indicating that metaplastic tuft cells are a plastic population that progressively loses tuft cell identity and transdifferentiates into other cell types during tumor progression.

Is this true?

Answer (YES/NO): NO